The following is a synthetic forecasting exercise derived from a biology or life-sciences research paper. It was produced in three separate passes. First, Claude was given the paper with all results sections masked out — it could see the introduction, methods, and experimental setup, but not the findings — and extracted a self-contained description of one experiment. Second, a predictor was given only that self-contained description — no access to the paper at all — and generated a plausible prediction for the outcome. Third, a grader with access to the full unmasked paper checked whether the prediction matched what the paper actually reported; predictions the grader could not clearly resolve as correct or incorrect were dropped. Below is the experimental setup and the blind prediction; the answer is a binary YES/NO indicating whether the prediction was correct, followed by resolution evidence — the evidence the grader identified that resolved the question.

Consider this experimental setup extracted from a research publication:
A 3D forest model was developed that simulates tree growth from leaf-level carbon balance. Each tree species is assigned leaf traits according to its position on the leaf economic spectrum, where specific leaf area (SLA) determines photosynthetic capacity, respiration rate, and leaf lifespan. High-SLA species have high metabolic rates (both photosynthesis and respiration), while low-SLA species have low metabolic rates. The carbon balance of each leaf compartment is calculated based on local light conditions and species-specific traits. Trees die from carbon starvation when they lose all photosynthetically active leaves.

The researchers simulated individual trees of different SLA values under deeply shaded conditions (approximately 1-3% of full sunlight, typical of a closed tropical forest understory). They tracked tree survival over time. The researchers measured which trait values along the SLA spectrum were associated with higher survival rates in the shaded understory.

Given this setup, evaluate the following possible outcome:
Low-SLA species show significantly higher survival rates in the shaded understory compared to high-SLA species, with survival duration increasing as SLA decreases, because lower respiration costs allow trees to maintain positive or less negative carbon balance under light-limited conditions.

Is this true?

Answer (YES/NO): YES